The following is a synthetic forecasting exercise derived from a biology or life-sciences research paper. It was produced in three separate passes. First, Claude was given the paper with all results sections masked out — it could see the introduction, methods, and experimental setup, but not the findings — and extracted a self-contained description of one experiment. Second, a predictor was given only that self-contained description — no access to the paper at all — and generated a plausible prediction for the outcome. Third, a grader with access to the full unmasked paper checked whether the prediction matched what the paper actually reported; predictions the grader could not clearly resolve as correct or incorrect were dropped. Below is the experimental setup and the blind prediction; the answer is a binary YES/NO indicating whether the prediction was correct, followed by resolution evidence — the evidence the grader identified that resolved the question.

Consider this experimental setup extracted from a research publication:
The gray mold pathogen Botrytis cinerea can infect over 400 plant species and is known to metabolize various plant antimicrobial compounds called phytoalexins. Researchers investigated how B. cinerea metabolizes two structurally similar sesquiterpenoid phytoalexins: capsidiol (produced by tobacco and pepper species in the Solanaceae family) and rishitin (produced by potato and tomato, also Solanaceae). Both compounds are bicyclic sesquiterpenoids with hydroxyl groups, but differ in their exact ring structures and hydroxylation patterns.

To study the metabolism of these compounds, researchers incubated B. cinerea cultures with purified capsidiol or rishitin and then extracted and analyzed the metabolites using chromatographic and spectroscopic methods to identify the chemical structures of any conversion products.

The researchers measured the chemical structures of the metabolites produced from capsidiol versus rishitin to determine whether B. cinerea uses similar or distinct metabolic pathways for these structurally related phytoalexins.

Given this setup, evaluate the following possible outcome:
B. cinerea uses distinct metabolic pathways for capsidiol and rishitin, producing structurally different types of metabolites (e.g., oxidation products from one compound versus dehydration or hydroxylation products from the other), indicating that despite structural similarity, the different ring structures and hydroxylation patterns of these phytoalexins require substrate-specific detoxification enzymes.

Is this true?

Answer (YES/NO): YES